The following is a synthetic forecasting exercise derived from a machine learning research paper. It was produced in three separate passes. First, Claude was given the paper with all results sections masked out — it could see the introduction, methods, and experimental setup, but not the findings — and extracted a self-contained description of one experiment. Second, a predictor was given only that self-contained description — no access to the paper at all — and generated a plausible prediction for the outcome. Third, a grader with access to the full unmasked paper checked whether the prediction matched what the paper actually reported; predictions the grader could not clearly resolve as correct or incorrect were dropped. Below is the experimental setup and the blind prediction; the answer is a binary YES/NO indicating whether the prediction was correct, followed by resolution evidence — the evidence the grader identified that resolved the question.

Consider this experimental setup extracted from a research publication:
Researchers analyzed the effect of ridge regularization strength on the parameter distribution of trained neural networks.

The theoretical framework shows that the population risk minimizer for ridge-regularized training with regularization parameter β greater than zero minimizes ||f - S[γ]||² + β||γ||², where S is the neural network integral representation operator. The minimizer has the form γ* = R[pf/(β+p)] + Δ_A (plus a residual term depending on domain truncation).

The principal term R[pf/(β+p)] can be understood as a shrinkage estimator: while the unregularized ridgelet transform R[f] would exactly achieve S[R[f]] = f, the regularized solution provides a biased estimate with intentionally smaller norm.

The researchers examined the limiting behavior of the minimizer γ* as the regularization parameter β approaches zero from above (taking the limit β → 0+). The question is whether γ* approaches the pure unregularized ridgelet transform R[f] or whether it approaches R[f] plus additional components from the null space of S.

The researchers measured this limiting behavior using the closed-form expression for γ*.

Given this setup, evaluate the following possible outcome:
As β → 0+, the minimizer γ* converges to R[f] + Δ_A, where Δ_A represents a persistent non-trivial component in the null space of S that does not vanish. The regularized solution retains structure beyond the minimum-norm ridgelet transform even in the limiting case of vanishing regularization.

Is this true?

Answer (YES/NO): NO